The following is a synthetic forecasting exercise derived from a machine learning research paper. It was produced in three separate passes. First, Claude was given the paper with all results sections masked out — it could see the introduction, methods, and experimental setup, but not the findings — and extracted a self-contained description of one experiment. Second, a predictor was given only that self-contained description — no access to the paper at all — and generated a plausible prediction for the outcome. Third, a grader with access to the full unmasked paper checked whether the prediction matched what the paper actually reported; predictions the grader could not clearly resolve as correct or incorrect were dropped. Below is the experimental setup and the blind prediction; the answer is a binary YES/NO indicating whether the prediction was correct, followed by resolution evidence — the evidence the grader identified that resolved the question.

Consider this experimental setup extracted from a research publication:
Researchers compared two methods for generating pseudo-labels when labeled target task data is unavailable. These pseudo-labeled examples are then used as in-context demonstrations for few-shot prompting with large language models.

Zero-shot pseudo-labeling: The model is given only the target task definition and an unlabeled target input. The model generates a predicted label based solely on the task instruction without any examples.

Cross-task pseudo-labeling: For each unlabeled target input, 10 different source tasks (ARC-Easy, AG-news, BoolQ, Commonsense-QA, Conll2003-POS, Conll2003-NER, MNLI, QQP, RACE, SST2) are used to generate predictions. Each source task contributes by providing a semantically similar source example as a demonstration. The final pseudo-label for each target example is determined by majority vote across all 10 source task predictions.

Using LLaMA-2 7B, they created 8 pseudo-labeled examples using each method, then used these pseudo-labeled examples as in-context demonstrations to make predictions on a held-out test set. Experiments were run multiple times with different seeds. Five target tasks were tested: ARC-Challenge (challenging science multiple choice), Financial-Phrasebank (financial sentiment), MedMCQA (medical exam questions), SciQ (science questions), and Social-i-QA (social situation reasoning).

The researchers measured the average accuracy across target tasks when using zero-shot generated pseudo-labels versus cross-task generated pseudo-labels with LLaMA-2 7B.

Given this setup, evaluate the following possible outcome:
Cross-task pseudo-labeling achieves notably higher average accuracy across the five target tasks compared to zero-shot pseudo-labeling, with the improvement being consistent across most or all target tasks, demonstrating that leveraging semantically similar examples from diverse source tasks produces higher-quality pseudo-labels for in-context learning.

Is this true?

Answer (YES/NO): YES